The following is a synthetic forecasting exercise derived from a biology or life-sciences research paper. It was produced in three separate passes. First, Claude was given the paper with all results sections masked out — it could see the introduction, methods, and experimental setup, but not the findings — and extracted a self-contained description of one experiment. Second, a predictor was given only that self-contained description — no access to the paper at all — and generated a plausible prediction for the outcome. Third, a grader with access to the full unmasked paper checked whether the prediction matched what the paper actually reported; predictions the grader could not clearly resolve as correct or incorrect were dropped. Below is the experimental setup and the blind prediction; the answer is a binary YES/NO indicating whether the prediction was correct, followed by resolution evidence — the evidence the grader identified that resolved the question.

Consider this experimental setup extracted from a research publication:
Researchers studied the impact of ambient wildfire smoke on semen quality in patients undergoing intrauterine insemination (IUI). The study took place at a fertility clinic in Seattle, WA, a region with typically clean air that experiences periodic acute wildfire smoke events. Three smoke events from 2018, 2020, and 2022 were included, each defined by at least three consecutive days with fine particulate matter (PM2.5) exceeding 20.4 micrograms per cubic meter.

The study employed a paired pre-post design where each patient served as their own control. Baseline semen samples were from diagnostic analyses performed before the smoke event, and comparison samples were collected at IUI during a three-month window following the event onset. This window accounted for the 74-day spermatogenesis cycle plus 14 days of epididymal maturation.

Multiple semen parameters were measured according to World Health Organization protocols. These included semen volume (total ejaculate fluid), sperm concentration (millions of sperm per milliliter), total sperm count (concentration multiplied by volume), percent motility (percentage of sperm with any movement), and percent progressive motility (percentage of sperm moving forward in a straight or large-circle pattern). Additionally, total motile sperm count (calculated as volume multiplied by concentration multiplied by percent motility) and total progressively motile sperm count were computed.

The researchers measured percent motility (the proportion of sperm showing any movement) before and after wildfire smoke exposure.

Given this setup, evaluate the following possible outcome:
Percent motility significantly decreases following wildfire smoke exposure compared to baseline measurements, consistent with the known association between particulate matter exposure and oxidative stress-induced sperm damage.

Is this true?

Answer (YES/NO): NO